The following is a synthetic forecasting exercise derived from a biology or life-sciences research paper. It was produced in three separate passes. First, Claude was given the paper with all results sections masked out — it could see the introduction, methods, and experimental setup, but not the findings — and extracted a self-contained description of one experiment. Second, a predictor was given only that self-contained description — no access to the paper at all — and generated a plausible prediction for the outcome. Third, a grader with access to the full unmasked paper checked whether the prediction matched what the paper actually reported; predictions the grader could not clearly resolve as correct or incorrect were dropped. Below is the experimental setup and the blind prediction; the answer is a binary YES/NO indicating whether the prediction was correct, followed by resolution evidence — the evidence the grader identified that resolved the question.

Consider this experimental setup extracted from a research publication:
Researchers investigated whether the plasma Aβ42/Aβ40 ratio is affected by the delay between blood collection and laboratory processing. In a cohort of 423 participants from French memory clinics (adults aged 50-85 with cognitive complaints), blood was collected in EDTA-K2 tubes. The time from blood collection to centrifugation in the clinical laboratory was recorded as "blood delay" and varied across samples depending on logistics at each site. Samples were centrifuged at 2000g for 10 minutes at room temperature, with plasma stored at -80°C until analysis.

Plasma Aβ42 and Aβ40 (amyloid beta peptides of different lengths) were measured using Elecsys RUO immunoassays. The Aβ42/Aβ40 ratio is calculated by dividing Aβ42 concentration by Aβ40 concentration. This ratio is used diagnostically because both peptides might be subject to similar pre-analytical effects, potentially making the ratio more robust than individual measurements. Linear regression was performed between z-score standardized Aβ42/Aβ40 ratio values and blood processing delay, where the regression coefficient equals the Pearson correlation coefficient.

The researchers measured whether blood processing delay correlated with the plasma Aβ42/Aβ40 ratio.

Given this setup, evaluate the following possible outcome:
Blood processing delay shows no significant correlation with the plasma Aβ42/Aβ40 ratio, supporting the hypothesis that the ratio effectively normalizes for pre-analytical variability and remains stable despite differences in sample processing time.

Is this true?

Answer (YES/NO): YES